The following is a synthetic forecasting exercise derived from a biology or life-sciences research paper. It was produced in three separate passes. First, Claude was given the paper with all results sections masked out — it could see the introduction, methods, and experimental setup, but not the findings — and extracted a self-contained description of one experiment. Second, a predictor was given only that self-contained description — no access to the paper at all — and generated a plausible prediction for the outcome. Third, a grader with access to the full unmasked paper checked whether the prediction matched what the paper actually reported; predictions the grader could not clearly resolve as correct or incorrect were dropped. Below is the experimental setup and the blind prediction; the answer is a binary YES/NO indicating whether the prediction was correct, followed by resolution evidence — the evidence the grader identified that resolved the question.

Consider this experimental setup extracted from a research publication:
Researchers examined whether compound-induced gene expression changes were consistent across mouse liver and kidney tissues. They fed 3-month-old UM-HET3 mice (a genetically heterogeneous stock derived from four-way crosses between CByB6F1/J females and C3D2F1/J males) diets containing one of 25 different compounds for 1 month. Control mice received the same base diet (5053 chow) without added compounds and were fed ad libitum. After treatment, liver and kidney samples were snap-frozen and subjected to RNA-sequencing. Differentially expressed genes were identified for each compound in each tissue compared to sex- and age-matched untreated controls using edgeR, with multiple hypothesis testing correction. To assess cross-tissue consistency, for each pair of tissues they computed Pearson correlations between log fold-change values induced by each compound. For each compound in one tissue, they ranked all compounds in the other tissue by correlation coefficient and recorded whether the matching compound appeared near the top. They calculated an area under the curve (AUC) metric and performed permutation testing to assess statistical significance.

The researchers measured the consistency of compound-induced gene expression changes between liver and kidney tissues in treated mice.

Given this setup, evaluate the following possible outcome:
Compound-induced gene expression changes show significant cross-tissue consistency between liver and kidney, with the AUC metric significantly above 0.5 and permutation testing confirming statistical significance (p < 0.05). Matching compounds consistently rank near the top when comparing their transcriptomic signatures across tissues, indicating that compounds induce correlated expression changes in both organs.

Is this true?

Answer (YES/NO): YES